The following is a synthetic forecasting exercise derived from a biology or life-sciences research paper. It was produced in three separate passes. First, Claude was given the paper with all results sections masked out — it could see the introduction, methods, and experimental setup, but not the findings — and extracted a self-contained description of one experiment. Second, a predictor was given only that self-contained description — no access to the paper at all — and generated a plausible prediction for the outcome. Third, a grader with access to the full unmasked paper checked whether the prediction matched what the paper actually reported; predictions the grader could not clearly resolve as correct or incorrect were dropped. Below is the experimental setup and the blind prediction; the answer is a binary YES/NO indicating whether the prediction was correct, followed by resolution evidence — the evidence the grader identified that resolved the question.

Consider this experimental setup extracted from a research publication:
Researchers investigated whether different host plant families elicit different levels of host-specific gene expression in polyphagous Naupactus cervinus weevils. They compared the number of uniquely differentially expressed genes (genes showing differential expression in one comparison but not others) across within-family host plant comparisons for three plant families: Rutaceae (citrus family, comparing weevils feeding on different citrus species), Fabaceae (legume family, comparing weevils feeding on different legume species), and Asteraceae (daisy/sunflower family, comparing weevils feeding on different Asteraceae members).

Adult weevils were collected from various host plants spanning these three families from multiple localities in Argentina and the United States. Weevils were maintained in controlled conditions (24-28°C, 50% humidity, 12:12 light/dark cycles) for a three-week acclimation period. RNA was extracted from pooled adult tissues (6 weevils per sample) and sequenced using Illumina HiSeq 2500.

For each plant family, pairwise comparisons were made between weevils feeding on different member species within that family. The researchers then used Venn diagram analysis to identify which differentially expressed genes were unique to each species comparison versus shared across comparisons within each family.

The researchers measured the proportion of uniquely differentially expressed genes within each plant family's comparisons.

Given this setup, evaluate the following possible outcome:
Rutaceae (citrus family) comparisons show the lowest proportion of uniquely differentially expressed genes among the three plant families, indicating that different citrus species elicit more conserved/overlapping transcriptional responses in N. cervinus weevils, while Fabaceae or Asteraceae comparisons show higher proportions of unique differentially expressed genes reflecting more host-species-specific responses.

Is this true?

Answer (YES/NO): NO